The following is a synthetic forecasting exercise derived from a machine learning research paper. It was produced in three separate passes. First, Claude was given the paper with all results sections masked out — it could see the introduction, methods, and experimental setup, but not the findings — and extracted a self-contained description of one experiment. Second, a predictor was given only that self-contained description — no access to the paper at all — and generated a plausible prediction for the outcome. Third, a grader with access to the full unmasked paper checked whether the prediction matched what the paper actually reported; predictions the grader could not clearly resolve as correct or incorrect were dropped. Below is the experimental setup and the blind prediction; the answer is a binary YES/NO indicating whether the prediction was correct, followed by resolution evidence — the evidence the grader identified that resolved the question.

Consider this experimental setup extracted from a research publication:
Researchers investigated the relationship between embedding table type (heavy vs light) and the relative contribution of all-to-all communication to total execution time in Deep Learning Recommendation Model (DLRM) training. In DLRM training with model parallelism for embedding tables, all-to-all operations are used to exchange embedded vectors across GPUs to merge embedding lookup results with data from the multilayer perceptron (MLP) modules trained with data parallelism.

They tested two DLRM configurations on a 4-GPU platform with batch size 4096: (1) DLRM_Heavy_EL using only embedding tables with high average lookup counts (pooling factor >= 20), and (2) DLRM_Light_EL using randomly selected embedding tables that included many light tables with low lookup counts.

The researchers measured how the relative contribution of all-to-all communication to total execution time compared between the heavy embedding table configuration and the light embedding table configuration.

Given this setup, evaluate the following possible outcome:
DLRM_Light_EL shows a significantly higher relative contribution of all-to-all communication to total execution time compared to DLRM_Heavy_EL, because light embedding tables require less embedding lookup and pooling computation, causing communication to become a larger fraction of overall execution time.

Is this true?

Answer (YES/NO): YES